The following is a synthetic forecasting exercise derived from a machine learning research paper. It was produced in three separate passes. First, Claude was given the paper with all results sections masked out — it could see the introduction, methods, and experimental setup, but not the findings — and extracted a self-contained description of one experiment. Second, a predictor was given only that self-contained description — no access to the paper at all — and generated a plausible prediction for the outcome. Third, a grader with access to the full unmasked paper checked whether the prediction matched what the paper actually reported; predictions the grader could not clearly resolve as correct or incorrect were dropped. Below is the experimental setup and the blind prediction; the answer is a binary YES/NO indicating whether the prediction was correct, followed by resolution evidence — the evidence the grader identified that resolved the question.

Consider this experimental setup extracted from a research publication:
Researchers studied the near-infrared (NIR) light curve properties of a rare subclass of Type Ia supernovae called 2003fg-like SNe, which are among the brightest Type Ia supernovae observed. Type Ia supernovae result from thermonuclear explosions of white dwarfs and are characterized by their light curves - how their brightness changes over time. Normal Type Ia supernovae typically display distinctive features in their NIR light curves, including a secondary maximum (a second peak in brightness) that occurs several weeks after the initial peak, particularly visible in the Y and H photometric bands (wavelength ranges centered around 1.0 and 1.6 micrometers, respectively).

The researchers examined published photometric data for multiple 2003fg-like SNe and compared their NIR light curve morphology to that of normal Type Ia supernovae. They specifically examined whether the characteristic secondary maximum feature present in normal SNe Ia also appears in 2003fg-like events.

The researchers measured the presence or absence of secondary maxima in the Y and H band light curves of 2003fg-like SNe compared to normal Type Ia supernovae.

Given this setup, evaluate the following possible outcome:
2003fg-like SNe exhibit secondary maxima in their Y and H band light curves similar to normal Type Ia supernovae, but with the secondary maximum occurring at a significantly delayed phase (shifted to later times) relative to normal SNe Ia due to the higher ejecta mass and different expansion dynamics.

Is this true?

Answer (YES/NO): NO